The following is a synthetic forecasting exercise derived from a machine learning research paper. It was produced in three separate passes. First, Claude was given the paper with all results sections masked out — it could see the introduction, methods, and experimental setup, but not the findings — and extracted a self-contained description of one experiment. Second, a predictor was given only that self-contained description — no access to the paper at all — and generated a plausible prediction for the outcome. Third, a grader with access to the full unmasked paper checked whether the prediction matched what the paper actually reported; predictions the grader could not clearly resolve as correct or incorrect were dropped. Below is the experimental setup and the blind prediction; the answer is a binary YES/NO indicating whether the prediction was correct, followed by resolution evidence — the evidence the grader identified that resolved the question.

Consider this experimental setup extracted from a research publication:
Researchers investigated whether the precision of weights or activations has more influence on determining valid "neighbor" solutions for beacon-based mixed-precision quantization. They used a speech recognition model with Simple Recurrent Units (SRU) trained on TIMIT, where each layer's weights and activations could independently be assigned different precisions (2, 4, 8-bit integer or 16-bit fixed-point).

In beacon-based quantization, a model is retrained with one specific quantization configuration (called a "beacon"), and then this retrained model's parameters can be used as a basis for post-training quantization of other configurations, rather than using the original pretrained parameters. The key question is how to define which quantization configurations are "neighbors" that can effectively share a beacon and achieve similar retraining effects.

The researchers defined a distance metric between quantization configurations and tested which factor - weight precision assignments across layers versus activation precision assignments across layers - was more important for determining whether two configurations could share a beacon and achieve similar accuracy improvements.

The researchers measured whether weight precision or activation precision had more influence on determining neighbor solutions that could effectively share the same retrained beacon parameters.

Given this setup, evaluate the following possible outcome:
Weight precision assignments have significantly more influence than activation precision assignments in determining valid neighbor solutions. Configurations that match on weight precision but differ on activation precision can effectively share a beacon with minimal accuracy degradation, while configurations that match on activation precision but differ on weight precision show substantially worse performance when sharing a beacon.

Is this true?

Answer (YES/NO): YES